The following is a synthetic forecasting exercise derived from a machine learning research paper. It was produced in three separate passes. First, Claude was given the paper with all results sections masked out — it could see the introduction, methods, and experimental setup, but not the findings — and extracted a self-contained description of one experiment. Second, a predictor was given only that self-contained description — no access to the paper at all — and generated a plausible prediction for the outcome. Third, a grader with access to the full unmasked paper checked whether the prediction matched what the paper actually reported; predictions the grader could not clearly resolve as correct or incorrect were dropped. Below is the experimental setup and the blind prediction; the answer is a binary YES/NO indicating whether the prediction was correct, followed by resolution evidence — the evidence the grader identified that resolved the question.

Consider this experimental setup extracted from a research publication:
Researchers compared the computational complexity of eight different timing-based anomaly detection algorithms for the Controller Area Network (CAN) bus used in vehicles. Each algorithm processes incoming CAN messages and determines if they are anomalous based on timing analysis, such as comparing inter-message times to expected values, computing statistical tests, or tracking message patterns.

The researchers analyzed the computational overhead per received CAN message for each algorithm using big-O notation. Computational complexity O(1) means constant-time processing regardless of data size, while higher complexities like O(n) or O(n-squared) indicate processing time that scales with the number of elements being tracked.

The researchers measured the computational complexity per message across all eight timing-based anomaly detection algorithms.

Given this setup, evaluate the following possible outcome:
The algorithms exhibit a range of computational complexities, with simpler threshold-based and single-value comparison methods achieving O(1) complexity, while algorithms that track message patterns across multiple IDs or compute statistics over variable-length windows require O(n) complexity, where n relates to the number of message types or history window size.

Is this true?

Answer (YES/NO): NO